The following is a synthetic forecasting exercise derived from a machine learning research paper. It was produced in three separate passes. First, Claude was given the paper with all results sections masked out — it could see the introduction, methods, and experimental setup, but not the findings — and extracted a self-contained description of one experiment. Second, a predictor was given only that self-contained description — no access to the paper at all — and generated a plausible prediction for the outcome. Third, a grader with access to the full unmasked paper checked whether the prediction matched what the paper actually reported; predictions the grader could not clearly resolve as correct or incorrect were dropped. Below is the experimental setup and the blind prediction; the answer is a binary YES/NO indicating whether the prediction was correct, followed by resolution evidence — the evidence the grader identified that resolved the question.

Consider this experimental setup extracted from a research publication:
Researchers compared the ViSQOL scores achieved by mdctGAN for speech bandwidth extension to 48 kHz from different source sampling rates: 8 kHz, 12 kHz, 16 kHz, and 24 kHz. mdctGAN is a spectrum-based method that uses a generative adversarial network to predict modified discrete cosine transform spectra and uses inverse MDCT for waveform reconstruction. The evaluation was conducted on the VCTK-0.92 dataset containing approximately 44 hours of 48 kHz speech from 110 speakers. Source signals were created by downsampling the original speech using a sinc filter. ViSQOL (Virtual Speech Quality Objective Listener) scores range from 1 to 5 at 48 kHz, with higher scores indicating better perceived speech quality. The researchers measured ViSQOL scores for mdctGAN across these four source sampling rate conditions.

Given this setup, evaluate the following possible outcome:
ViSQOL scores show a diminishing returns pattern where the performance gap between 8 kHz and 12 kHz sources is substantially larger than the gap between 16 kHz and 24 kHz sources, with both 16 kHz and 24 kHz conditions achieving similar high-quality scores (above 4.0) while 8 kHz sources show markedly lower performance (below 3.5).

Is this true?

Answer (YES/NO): NO